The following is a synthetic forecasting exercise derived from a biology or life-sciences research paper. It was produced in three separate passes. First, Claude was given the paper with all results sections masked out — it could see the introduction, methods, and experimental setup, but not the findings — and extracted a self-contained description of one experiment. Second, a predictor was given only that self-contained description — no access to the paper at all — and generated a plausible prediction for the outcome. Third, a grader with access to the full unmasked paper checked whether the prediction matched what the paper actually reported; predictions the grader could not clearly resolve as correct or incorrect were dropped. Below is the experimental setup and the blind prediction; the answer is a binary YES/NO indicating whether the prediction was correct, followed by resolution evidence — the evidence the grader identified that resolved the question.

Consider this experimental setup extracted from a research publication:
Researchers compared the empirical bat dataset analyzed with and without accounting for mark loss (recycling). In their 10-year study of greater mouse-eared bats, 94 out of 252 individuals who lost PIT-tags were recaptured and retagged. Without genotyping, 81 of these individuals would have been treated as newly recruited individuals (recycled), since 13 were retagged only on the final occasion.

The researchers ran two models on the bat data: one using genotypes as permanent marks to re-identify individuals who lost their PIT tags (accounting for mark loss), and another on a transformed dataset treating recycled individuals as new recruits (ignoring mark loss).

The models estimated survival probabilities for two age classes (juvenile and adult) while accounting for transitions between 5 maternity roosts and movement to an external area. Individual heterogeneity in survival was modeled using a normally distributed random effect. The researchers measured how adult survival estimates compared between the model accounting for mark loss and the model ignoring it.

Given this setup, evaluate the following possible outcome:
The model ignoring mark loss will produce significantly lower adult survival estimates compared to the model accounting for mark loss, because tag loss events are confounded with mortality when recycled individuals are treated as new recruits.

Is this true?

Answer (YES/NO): YES